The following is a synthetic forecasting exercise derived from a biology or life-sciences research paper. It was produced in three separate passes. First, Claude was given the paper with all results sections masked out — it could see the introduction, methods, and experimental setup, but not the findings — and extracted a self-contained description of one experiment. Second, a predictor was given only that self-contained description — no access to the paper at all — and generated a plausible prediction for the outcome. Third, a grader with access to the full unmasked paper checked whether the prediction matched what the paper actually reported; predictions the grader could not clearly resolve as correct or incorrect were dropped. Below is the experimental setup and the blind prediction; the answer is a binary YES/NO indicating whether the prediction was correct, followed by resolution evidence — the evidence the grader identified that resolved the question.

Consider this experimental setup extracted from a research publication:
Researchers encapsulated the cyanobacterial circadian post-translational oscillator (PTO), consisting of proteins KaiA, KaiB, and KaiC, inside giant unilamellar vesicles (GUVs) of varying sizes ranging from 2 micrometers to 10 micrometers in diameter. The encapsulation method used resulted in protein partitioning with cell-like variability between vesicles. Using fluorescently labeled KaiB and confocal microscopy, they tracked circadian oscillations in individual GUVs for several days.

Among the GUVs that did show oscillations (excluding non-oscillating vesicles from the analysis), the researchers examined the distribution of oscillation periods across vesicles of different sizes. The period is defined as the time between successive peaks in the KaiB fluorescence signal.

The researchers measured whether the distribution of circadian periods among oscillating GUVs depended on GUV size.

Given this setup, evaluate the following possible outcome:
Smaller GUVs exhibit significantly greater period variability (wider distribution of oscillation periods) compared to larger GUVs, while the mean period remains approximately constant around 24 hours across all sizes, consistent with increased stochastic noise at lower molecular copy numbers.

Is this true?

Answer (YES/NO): NO